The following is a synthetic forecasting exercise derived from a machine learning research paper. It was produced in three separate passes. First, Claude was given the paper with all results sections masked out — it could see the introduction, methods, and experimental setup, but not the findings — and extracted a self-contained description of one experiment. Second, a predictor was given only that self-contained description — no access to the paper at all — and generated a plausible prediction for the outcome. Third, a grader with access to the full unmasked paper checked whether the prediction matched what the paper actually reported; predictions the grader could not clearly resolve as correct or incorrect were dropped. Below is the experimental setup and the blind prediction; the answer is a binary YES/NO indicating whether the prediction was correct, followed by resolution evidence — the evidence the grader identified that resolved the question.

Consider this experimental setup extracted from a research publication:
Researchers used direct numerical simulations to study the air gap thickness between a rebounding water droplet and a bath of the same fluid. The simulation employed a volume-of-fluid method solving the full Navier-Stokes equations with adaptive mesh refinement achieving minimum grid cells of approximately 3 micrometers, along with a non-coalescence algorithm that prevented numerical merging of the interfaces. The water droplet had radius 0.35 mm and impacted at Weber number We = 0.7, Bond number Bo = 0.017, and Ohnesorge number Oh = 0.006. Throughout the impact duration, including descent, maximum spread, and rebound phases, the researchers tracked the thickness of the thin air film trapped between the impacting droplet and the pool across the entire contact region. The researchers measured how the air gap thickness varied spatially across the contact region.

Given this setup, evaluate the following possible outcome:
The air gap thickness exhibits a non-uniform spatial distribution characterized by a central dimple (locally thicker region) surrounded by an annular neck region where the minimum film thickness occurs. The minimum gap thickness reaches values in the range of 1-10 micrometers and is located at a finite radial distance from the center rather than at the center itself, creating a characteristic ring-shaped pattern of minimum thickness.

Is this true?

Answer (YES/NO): NO